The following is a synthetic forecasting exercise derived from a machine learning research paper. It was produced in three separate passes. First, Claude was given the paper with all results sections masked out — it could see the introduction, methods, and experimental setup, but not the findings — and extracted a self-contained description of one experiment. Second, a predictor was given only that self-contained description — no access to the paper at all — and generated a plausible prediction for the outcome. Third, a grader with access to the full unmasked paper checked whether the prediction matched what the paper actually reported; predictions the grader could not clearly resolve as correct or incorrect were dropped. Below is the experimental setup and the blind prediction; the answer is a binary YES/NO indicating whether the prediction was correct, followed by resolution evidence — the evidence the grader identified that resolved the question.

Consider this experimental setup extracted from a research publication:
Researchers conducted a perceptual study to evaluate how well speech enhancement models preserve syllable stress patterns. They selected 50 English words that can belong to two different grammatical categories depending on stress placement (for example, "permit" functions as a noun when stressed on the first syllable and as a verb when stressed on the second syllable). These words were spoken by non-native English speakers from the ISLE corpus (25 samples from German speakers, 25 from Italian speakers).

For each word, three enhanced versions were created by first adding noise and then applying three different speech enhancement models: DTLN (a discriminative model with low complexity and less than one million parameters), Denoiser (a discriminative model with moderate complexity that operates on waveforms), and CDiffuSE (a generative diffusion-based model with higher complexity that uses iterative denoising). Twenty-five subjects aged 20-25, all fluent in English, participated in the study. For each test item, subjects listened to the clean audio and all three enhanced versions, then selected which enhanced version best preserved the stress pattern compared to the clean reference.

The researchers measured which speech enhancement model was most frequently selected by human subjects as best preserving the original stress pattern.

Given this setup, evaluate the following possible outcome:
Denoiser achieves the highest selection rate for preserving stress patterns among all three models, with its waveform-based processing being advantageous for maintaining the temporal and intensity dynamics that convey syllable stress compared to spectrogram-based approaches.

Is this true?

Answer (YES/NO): NO